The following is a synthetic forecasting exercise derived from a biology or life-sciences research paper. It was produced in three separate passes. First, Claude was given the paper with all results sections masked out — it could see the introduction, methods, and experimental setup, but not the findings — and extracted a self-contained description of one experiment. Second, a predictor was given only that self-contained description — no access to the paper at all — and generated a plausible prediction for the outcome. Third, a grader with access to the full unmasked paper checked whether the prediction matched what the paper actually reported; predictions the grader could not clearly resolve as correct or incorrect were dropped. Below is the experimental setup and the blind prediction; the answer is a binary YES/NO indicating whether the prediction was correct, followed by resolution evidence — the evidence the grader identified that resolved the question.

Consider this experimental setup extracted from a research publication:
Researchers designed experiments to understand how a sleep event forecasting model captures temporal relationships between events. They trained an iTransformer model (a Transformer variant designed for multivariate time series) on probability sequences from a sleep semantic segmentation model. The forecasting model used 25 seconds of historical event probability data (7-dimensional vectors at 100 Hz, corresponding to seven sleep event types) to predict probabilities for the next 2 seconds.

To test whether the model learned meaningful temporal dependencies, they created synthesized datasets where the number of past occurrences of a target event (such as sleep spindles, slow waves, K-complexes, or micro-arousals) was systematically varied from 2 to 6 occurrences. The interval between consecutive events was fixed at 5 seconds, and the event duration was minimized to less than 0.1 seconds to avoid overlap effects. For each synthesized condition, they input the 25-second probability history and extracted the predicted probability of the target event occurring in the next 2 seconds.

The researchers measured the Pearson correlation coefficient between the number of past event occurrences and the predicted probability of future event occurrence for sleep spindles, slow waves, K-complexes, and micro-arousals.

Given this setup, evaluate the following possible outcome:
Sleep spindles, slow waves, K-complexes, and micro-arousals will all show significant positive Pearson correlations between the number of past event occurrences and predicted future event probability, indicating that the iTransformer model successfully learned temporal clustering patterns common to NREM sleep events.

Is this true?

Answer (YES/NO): NO